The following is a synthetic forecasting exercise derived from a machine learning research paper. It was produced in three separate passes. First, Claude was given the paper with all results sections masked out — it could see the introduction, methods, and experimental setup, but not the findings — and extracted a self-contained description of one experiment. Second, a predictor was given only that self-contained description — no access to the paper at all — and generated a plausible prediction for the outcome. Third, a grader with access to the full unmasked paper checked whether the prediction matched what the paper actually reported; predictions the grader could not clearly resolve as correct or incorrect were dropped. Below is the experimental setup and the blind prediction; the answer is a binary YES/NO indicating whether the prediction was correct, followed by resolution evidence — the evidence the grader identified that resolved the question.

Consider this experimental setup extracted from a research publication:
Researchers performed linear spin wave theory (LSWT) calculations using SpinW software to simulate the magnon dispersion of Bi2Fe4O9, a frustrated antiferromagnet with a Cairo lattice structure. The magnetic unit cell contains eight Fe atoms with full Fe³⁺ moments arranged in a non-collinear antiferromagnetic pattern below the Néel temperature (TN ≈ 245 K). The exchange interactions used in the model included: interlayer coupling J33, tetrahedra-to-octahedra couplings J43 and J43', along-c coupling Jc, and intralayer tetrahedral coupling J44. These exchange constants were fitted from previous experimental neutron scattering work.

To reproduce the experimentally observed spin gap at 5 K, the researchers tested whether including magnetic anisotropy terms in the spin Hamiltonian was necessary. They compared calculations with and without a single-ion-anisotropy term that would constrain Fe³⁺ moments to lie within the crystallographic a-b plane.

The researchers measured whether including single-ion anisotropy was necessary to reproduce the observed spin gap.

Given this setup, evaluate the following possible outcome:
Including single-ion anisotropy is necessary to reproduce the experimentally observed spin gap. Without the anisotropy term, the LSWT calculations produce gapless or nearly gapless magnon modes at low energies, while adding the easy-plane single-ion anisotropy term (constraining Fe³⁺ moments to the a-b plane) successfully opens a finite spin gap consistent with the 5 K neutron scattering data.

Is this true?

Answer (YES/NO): YES